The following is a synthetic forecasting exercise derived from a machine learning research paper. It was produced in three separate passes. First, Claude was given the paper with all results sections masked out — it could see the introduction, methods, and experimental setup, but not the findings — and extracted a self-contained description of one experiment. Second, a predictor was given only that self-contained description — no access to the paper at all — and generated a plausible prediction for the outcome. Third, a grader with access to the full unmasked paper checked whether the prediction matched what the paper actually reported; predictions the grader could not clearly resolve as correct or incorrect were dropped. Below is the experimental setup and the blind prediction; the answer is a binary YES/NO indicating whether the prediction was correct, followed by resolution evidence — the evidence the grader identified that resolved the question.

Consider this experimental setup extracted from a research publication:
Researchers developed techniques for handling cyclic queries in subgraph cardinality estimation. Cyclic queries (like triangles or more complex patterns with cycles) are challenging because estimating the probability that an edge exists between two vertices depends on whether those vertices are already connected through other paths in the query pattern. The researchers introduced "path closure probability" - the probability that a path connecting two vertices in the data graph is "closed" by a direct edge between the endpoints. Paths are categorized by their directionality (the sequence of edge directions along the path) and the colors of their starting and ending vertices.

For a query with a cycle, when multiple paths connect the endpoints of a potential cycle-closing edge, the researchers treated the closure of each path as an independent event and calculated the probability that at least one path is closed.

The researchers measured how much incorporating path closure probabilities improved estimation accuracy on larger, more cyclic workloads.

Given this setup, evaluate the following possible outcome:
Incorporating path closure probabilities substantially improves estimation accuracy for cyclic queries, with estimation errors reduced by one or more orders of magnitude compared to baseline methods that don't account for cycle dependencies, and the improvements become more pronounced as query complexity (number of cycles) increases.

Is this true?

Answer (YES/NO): YES